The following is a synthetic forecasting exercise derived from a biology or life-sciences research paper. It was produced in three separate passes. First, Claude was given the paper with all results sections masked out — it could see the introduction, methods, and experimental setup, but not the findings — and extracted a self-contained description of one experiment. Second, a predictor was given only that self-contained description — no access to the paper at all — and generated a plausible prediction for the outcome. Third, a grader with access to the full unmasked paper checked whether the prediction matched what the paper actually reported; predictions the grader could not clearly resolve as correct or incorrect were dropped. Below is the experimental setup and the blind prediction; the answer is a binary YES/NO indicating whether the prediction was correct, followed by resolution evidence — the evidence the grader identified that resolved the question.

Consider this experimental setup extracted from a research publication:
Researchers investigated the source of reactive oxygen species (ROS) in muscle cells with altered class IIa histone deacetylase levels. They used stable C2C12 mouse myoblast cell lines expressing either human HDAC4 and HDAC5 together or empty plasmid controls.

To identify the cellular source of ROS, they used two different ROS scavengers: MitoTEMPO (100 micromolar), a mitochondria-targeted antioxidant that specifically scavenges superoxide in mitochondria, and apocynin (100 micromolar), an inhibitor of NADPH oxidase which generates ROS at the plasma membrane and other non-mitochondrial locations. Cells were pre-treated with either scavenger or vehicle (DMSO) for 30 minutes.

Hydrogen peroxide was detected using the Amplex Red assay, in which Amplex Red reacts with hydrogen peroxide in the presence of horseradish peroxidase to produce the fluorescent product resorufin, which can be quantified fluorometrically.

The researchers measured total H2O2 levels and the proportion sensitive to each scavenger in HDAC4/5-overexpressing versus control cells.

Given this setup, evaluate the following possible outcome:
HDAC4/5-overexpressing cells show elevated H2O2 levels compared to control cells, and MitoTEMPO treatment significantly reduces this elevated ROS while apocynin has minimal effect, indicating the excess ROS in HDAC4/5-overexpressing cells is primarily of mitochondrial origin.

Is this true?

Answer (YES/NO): NO